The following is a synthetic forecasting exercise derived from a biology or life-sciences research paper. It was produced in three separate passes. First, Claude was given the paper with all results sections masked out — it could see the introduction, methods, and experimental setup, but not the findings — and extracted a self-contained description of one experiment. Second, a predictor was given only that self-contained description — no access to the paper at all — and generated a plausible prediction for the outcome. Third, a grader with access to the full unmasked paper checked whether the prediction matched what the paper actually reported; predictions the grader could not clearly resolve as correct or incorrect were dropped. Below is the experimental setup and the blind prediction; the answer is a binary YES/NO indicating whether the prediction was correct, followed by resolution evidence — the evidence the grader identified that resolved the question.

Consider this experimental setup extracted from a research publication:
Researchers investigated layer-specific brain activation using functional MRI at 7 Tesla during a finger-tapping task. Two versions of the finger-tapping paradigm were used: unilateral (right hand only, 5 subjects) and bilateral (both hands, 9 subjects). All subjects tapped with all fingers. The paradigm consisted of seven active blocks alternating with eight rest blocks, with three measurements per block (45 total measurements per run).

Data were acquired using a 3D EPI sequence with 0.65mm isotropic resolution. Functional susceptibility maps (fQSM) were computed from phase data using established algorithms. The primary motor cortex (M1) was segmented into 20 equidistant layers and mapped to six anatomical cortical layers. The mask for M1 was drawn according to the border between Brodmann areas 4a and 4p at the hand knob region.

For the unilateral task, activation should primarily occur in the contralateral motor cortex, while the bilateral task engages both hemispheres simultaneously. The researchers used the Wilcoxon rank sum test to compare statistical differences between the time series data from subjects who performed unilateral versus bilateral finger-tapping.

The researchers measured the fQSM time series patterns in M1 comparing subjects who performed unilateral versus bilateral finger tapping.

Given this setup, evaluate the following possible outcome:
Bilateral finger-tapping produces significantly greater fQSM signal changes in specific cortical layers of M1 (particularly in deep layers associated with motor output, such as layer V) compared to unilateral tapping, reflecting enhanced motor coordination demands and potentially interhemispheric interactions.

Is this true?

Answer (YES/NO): NO